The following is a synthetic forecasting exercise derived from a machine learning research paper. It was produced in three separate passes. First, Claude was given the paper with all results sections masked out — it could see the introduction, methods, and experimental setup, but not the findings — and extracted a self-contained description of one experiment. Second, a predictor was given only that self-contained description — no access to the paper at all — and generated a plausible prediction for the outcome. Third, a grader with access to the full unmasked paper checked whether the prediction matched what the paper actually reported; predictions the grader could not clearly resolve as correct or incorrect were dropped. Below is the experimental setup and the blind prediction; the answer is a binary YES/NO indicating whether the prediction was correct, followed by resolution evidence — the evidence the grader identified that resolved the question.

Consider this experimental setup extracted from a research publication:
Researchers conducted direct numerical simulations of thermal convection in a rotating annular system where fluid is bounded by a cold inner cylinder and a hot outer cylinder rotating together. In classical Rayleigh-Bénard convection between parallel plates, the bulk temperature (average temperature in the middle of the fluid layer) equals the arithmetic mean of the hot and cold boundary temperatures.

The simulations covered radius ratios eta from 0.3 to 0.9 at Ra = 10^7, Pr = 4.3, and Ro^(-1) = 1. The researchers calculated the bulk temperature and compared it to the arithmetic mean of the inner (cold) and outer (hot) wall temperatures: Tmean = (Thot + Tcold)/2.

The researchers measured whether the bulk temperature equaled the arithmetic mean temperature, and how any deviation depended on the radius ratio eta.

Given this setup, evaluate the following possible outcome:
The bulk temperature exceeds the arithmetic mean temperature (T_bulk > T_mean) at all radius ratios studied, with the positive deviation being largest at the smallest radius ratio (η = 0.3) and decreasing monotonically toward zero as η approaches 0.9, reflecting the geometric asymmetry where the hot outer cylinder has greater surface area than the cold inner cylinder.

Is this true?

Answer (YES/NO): YES